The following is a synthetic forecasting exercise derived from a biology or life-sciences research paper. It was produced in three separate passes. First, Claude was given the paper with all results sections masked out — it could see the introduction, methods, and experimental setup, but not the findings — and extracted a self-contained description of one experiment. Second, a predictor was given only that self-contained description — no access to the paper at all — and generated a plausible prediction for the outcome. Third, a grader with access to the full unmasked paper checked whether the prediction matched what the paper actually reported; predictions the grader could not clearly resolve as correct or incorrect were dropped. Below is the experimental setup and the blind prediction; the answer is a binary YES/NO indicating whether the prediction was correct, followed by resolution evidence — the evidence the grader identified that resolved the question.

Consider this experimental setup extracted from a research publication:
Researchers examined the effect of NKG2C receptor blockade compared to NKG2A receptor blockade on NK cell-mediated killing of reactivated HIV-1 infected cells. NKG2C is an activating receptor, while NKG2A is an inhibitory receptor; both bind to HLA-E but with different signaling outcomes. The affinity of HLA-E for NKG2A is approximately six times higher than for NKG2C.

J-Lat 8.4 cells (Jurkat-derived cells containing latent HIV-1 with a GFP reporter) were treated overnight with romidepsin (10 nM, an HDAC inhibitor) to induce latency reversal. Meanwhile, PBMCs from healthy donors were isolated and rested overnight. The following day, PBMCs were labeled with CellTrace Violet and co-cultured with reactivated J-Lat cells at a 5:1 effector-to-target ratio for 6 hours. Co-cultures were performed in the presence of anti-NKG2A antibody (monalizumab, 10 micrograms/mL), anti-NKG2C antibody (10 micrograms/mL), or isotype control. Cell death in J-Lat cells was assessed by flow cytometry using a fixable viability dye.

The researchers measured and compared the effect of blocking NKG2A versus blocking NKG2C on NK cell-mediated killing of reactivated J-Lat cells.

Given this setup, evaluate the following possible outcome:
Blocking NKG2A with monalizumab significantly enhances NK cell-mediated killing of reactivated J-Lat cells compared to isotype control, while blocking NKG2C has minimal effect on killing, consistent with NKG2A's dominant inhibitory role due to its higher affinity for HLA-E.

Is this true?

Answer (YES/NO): YES